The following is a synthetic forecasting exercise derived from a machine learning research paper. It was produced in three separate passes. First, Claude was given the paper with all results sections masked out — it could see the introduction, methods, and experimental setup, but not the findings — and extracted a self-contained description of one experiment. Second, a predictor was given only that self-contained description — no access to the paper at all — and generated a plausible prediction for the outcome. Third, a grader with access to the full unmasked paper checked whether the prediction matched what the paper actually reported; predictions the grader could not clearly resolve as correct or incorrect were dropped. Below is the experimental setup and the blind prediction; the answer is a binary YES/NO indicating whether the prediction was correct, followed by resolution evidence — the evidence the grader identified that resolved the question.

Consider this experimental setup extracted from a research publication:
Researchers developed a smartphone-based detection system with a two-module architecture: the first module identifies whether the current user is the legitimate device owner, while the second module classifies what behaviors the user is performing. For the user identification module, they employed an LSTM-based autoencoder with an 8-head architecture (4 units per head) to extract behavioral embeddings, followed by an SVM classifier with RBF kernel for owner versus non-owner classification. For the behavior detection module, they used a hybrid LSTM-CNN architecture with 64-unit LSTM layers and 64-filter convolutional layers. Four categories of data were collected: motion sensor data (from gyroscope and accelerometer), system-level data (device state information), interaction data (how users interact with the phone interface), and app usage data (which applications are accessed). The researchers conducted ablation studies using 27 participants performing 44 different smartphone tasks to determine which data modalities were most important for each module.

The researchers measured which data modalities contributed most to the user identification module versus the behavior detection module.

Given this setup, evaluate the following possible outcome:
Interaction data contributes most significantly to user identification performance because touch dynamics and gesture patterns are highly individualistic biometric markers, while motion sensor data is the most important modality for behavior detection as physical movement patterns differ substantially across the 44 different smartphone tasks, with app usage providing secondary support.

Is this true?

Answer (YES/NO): NO